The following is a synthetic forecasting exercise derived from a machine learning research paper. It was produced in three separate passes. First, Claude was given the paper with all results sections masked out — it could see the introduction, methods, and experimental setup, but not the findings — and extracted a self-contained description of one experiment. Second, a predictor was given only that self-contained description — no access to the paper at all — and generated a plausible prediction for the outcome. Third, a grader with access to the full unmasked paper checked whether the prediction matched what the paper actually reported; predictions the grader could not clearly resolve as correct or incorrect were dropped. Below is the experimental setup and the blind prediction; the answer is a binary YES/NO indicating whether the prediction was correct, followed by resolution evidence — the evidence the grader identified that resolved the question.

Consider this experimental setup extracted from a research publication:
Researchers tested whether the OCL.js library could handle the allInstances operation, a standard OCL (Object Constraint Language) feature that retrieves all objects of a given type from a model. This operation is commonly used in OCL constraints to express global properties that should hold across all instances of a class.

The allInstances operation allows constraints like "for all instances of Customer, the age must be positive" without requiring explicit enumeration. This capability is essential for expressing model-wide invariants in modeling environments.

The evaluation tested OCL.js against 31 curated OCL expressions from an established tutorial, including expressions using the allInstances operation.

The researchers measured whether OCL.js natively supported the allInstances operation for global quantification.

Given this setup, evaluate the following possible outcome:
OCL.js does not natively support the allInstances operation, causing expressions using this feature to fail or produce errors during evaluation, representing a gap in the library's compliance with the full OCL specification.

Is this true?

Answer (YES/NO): YES